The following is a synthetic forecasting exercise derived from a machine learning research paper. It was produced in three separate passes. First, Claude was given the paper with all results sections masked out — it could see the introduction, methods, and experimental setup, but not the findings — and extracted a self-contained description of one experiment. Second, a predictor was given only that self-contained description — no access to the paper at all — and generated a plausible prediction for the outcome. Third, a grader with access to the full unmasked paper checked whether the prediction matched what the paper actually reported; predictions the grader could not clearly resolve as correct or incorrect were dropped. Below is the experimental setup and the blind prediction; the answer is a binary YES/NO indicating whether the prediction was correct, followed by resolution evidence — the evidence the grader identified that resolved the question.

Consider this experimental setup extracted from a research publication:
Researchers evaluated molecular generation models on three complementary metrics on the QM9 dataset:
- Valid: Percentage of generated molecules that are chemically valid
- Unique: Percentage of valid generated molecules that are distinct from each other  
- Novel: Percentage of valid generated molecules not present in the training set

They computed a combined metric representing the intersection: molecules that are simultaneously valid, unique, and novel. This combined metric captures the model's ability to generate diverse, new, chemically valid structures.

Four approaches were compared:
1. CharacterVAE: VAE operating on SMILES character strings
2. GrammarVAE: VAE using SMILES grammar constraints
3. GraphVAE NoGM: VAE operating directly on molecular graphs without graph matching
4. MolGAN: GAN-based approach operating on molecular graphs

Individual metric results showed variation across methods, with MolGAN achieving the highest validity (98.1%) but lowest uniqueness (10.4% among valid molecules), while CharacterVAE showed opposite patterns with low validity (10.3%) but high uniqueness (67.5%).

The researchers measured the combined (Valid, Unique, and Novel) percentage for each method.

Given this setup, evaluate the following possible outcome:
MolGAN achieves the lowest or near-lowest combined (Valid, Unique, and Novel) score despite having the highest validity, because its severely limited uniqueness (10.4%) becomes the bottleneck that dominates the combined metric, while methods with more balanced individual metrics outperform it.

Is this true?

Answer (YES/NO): NO